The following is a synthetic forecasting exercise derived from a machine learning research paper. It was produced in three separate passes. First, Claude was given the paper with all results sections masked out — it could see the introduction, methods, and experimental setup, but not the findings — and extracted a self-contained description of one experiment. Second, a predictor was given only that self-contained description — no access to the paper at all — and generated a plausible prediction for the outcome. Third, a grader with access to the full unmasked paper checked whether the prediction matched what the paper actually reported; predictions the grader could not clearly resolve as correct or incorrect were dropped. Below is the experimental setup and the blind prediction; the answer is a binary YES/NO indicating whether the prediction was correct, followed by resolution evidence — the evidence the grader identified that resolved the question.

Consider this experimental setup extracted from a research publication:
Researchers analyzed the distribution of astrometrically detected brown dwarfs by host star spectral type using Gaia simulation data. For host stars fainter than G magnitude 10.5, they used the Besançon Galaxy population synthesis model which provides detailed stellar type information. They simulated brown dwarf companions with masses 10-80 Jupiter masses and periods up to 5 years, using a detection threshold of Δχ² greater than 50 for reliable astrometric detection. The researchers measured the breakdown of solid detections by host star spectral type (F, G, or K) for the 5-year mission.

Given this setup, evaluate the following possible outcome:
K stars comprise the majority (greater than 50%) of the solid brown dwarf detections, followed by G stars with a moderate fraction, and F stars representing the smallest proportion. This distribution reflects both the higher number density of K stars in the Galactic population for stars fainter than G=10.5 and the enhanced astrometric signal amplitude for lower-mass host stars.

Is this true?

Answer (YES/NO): NO